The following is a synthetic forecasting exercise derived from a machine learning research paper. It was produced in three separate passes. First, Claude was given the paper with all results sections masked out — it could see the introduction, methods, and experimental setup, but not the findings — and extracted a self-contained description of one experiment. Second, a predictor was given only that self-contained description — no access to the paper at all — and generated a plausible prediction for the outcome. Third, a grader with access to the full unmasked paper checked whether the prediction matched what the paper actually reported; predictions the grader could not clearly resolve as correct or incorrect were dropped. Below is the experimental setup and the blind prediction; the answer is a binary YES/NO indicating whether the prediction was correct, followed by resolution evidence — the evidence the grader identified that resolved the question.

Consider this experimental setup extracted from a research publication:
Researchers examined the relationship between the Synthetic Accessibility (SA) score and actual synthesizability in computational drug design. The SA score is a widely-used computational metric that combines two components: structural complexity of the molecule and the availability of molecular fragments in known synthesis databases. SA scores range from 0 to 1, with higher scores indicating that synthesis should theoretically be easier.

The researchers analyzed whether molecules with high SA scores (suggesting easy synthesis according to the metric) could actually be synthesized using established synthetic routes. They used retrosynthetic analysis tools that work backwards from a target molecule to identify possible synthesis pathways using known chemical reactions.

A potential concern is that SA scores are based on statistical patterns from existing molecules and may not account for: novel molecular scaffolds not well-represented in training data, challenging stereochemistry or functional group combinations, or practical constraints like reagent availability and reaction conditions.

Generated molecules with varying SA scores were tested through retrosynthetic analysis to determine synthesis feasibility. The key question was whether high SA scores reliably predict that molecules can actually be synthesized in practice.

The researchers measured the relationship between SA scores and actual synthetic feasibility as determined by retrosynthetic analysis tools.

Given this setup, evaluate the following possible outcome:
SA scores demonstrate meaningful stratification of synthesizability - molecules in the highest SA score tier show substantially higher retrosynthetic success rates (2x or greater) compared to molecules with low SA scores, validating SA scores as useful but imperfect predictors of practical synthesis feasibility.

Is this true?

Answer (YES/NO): NO